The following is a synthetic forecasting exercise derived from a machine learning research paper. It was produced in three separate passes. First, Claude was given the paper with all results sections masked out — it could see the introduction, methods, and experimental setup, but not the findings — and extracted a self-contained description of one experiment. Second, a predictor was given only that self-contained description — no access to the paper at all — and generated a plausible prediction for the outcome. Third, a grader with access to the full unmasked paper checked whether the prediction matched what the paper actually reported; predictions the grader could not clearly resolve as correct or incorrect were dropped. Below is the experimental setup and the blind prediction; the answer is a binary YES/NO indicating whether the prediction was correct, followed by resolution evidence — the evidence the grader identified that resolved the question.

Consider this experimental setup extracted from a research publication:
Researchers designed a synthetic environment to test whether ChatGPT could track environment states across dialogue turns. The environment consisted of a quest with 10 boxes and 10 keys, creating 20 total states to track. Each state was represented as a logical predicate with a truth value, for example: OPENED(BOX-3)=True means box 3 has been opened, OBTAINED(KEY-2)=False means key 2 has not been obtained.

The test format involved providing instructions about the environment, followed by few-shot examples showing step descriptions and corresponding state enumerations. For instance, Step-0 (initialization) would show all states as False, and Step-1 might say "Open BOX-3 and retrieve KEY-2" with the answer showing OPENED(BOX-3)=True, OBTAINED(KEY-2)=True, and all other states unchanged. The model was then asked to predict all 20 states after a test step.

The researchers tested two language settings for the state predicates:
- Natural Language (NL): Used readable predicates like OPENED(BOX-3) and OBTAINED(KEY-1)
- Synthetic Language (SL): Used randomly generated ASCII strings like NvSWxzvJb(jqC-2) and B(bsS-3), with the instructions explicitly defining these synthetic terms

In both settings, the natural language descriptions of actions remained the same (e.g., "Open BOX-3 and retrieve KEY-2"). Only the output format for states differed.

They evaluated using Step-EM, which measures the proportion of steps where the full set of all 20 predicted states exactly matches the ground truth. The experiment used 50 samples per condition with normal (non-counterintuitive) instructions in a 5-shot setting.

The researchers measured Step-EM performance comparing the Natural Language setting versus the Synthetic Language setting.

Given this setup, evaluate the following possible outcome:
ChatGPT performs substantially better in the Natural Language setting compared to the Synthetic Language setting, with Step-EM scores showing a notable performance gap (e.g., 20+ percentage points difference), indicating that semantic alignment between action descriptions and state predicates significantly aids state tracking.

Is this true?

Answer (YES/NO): NO